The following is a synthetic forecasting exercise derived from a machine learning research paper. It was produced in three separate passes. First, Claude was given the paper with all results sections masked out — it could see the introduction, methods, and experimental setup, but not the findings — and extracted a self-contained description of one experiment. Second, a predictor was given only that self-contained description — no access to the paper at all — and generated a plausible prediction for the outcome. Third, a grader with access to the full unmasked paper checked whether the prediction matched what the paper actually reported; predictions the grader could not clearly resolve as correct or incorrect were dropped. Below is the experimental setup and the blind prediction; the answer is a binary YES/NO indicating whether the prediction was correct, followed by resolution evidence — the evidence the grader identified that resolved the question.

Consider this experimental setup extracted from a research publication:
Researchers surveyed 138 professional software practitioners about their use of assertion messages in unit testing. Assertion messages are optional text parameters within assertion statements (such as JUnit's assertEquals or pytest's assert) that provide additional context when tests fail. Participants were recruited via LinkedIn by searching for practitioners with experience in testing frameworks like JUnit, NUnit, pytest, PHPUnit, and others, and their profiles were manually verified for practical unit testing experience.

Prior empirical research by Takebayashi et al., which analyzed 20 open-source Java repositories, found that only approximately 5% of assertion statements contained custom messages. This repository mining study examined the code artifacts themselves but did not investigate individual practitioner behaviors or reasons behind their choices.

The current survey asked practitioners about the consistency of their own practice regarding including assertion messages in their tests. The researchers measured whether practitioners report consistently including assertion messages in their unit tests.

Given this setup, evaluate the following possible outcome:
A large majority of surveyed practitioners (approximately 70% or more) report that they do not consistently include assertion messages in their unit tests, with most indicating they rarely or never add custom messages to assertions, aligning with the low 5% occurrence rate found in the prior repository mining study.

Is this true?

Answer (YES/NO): NO